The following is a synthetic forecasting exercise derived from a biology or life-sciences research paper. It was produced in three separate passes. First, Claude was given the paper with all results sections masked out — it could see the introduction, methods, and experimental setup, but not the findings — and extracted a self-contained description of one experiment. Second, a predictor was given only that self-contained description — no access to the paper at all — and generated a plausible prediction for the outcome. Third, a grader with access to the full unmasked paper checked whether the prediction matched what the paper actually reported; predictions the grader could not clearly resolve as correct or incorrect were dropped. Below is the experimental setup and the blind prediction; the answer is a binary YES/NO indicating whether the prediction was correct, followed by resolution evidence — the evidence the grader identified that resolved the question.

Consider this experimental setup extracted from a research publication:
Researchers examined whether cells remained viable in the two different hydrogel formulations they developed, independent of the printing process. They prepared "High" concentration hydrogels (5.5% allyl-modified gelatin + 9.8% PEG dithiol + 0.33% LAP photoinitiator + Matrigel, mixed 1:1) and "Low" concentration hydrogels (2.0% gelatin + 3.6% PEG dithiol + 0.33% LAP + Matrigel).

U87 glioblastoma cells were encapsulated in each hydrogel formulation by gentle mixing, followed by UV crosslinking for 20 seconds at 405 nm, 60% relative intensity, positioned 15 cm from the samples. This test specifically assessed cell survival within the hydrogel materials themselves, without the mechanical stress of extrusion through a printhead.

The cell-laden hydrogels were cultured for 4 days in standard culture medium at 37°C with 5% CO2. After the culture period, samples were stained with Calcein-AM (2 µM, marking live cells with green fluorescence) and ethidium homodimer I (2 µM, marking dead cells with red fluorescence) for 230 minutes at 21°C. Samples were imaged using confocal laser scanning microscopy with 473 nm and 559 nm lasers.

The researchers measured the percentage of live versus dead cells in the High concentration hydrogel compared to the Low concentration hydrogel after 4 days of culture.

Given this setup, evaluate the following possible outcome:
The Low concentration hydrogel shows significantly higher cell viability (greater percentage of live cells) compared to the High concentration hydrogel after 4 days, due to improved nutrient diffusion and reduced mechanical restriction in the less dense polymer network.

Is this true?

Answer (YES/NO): NO